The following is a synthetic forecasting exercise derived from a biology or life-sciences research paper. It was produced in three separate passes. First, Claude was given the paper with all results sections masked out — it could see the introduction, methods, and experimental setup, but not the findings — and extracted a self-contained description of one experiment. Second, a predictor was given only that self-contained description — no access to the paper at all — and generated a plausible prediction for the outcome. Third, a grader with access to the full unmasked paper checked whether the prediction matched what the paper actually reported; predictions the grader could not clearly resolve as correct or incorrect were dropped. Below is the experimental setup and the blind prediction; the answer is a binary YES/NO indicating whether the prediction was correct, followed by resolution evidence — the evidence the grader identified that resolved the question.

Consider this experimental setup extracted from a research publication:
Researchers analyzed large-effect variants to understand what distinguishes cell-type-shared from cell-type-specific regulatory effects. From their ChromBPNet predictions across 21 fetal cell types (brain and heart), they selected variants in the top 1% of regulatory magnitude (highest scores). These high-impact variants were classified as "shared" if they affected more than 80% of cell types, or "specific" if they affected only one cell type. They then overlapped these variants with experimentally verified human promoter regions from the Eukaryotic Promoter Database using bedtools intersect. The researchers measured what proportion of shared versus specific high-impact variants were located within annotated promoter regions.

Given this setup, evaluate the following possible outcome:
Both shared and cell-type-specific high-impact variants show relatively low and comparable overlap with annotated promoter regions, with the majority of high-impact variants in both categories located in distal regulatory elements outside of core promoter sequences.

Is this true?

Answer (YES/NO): NO